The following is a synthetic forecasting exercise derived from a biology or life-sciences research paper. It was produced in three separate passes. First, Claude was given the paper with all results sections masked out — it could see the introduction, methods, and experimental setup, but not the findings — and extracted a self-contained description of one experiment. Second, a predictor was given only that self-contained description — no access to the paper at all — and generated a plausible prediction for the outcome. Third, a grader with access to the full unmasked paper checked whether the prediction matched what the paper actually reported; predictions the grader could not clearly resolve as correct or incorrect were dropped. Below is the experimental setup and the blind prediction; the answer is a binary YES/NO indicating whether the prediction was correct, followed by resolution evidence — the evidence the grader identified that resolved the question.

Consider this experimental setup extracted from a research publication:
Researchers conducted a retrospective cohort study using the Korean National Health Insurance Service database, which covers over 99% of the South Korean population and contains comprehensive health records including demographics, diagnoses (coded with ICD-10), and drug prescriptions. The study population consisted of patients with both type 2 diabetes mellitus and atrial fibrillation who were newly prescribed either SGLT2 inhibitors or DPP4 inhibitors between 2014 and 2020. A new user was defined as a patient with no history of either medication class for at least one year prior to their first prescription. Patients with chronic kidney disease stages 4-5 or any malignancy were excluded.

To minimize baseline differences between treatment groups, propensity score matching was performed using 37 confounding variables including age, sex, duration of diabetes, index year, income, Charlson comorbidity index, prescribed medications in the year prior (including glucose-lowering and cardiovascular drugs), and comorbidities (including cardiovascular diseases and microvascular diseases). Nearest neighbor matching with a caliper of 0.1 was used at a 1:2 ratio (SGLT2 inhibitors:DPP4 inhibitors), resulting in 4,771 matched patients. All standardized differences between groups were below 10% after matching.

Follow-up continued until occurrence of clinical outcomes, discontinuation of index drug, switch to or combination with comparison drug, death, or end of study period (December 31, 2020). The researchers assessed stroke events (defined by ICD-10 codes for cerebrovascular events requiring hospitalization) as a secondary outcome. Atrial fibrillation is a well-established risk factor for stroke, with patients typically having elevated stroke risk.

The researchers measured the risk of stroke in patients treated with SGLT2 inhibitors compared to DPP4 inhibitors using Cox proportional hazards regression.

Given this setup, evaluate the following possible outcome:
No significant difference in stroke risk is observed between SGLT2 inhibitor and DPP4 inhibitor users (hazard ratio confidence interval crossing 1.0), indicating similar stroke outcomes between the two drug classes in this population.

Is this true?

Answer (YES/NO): YES